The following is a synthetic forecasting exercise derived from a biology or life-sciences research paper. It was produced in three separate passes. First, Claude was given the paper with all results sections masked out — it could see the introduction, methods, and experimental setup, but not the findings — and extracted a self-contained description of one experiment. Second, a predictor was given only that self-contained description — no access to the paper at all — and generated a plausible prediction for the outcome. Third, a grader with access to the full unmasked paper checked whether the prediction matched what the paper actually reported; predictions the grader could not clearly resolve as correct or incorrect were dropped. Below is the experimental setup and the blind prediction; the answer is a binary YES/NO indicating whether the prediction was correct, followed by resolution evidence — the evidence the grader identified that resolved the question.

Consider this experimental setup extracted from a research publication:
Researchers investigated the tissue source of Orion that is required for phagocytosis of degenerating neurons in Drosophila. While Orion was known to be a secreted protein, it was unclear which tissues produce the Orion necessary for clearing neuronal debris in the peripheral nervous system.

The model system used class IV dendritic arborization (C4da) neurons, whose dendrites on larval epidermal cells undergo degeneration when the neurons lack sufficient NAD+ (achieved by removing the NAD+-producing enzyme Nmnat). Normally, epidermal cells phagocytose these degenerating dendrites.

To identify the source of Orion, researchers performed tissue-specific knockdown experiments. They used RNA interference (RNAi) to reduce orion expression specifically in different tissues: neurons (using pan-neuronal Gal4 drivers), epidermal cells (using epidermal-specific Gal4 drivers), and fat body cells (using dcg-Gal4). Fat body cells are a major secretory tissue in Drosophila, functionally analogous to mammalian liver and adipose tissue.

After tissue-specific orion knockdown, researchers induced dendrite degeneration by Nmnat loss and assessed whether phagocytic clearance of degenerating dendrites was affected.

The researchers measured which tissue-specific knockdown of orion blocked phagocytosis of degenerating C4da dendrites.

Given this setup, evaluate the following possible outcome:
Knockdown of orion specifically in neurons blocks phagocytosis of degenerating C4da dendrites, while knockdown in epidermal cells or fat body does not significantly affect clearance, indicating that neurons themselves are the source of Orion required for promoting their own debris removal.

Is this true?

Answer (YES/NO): NO